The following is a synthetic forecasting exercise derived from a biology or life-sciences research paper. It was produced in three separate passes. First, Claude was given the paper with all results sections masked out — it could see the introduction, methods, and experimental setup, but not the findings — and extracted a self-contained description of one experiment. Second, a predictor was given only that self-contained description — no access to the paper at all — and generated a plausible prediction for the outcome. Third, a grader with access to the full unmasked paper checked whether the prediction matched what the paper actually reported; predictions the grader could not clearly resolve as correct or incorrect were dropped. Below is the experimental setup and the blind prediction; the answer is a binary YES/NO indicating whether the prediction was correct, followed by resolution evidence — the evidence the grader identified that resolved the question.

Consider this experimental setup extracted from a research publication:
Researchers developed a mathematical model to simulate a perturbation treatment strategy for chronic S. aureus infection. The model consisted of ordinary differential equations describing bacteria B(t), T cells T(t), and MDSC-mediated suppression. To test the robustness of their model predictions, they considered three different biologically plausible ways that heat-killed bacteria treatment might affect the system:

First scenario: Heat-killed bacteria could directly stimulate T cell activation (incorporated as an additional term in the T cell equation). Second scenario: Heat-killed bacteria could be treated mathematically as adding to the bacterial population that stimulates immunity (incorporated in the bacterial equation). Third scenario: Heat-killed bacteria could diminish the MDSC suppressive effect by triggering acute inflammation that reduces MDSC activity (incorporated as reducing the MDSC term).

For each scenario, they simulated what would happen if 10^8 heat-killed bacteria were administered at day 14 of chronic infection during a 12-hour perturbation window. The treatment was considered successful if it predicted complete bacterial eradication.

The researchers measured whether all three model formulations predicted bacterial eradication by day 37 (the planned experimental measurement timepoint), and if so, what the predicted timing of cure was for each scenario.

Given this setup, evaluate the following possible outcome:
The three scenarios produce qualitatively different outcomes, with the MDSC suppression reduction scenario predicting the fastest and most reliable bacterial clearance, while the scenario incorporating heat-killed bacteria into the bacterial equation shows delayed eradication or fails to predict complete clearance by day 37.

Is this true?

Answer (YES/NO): NO